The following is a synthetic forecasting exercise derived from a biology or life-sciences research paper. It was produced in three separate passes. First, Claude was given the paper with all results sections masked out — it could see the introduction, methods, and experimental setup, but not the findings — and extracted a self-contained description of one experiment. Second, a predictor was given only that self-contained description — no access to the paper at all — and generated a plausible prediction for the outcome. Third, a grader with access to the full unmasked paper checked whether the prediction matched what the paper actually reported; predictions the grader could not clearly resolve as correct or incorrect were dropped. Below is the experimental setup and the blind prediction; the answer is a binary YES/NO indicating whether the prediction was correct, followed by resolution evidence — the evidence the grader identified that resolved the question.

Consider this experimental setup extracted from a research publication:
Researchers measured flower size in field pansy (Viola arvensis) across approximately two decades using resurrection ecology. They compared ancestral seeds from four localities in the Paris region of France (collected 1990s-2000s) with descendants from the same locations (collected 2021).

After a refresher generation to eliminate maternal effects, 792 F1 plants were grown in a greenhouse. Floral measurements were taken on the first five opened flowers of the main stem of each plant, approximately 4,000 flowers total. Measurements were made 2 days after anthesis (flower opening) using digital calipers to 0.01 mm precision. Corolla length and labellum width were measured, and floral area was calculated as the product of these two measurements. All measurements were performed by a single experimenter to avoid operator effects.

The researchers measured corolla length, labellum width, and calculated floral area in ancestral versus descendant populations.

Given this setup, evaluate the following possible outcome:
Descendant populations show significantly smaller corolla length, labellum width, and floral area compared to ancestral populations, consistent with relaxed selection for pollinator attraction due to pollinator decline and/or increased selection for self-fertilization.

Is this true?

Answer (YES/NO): YES